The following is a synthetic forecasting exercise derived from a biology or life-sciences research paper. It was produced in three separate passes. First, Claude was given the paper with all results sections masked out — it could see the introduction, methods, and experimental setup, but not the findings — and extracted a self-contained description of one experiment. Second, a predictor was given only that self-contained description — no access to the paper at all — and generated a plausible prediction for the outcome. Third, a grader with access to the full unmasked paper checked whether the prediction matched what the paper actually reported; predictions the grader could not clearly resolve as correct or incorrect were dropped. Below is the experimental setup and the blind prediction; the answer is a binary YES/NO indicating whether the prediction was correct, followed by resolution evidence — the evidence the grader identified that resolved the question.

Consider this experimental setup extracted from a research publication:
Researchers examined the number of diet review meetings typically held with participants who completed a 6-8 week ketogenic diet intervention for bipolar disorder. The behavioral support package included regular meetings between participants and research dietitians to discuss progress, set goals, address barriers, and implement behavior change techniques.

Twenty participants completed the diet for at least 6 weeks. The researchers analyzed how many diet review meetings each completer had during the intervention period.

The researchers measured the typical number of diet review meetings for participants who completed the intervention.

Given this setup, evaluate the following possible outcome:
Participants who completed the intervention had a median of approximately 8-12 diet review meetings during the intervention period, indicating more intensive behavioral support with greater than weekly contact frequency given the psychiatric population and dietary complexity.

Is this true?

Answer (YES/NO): NO